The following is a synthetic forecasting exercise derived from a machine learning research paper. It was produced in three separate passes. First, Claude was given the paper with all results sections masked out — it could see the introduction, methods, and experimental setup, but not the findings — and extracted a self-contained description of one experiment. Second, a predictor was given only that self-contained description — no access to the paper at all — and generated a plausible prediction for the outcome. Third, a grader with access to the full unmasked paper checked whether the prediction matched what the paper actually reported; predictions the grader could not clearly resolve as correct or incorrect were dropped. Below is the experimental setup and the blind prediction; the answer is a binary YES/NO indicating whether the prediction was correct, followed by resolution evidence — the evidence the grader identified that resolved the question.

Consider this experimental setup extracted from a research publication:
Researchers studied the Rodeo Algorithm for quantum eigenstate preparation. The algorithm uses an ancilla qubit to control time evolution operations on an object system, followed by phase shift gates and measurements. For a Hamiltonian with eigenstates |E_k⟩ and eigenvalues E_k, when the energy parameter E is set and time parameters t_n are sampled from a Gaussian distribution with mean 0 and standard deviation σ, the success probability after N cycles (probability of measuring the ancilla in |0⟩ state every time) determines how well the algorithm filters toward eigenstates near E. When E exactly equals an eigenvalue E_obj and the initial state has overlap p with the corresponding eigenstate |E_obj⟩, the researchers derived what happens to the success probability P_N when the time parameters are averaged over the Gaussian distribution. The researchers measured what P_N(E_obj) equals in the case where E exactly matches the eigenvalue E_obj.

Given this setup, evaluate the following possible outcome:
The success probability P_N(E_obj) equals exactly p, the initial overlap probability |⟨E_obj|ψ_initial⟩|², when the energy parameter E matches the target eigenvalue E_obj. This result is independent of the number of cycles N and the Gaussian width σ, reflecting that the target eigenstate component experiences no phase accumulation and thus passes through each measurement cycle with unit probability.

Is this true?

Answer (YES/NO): YES